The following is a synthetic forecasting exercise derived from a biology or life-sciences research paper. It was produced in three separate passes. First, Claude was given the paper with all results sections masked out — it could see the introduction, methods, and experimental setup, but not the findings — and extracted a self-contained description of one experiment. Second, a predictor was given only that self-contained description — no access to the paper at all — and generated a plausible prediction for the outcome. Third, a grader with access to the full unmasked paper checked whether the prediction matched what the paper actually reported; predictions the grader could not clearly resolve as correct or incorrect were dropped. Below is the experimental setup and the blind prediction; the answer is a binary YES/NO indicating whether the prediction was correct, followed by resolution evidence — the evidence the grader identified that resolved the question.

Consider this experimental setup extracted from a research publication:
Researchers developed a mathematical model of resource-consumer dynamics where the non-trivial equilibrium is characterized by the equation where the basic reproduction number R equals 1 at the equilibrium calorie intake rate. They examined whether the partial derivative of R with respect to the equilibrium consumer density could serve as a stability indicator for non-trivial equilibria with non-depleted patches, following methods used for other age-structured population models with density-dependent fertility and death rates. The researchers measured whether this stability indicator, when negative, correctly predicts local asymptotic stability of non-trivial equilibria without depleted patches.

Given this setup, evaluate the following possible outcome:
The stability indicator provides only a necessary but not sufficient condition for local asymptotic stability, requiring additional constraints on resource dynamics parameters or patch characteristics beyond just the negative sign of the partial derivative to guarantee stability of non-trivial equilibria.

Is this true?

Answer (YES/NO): NO